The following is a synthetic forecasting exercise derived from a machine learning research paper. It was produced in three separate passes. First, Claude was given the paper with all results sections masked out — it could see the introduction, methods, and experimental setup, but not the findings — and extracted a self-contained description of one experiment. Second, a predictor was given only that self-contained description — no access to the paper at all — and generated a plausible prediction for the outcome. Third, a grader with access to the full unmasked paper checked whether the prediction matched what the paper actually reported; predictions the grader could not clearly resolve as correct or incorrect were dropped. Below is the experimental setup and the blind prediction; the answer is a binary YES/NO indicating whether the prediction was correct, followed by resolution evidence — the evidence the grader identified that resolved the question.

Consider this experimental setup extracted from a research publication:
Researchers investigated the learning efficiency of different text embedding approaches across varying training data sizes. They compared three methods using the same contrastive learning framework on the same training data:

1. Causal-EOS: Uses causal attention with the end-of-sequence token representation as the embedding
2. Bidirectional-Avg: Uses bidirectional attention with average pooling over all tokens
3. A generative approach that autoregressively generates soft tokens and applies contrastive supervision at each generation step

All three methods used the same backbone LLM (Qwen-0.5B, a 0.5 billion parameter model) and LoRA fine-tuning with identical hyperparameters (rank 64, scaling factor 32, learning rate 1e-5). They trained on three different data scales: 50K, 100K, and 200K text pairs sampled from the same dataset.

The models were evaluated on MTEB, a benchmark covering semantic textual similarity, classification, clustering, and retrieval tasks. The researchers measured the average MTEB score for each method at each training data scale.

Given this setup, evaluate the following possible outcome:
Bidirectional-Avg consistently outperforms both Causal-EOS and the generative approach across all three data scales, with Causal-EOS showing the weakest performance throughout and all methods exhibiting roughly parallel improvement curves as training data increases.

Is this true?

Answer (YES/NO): NO